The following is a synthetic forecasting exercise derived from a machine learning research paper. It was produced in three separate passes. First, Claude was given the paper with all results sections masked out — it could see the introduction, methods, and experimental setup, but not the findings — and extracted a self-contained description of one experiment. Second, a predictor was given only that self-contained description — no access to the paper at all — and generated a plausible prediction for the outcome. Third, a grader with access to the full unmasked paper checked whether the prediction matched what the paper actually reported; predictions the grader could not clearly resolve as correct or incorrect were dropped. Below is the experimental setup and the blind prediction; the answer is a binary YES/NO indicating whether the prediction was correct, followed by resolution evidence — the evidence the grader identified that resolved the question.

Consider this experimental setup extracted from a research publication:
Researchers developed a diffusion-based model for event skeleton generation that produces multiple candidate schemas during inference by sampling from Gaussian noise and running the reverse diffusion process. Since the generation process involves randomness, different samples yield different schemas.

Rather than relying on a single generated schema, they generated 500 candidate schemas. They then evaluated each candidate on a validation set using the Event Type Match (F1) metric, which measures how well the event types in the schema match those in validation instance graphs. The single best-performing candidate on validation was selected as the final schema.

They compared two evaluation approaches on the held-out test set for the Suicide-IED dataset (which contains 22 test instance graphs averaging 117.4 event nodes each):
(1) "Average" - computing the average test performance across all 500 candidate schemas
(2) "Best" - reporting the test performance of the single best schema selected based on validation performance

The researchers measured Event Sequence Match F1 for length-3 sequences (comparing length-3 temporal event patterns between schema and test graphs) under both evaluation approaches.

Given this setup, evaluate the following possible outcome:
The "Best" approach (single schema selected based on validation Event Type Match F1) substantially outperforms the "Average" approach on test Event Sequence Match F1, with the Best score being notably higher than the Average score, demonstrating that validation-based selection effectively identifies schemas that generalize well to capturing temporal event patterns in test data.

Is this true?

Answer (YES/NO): YES